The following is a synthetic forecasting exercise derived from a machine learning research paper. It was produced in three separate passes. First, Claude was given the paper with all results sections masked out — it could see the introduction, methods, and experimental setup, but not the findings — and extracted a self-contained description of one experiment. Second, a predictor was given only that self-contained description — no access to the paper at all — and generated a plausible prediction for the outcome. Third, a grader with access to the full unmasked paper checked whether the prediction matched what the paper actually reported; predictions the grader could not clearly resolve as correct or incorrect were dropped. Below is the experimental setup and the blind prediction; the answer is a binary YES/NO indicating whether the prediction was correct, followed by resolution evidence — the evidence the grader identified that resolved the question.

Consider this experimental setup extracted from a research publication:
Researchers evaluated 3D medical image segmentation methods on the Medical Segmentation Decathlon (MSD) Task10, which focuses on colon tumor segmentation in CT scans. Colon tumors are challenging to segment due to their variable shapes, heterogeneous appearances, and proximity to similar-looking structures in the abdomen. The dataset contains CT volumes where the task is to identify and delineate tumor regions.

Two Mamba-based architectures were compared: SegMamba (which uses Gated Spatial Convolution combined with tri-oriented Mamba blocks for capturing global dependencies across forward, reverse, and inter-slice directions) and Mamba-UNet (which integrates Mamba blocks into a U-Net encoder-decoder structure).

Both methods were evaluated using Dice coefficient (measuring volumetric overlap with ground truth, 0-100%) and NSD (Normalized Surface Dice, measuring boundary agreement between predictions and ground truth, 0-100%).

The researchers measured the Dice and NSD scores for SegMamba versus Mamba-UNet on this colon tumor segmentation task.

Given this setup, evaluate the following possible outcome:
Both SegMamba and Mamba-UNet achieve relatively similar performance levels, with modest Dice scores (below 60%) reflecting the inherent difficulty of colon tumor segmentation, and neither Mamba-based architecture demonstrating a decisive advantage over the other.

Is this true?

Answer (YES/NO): NO